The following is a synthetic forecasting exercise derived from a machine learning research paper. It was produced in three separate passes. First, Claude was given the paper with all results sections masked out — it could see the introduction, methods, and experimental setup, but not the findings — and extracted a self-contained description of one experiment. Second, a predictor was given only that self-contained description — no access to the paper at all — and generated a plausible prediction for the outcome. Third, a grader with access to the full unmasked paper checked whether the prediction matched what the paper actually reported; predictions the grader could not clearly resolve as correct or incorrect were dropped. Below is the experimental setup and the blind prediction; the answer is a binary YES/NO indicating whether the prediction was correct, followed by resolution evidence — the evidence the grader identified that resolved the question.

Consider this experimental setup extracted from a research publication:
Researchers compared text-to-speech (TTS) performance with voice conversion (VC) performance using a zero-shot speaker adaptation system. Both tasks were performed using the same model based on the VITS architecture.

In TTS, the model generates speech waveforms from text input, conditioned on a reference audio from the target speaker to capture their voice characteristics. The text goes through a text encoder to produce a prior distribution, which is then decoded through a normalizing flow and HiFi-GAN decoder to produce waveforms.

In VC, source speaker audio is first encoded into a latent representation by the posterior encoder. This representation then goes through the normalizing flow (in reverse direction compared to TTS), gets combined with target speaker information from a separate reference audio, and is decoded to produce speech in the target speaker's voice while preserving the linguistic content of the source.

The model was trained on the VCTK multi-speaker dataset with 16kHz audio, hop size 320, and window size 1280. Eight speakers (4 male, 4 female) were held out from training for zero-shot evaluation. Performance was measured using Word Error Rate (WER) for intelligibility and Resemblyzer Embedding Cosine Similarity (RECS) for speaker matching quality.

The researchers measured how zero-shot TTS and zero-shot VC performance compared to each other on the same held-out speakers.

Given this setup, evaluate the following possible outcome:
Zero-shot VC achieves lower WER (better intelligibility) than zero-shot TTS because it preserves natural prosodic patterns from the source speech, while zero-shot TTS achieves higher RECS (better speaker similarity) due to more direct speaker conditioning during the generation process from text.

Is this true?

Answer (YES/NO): YES